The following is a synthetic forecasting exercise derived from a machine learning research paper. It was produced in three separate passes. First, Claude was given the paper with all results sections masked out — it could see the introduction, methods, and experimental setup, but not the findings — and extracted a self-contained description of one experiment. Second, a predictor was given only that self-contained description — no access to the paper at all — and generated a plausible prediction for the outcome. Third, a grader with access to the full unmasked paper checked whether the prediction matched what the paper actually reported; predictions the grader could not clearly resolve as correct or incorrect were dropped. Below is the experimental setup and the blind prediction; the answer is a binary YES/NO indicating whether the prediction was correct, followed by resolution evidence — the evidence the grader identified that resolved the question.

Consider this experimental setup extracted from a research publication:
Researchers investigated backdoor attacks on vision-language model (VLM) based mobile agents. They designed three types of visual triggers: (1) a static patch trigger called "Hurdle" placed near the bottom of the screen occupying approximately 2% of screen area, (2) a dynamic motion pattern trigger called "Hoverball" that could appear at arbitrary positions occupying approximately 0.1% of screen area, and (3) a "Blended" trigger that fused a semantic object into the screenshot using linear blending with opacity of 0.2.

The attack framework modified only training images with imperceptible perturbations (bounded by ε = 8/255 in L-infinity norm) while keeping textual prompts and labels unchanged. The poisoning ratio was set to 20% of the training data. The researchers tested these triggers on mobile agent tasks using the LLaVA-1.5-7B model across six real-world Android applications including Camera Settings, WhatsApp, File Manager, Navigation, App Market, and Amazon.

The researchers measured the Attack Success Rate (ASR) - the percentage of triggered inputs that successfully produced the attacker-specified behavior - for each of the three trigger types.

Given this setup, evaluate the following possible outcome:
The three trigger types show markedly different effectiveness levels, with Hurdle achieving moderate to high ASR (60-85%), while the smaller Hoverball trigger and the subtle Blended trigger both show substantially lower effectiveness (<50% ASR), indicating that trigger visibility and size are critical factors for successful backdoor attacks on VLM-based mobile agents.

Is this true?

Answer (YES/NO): NO